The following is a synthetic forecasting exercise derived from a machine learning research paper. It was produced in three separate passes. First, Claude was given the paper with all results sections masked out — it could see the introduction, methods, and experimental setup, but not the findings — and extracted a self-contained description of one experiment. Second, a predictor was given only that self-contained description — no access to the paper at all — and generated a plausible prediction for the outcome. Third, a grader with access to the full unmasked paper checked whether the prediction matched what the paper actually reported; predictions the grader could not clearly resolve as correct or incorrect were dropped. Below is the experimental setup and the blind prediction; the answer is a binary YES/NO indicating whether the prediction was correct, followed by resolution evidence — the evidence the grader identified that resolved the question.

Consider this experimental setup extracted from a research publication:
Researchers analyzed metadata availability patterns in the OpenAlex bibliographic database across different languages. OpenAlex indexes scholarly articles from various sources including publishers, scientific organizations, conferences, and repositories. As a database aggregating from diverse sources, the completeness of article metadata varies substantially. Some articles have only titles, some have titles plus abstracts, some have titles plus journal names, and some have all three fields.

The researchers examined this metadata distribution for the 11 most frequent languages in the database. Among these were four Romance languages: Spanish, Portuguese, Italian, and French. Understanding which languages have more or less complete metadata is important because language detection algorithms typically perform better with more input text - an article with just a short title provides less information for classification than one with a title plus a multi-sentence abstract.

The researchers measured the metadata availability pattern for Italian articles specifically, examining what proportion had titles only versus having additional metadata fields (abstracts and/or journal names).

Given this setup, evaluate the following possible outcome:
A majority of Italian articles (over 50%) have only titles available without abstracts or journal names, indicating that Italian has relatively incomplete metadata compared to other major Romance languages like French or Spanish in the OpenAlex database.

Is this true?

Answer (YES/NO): YES